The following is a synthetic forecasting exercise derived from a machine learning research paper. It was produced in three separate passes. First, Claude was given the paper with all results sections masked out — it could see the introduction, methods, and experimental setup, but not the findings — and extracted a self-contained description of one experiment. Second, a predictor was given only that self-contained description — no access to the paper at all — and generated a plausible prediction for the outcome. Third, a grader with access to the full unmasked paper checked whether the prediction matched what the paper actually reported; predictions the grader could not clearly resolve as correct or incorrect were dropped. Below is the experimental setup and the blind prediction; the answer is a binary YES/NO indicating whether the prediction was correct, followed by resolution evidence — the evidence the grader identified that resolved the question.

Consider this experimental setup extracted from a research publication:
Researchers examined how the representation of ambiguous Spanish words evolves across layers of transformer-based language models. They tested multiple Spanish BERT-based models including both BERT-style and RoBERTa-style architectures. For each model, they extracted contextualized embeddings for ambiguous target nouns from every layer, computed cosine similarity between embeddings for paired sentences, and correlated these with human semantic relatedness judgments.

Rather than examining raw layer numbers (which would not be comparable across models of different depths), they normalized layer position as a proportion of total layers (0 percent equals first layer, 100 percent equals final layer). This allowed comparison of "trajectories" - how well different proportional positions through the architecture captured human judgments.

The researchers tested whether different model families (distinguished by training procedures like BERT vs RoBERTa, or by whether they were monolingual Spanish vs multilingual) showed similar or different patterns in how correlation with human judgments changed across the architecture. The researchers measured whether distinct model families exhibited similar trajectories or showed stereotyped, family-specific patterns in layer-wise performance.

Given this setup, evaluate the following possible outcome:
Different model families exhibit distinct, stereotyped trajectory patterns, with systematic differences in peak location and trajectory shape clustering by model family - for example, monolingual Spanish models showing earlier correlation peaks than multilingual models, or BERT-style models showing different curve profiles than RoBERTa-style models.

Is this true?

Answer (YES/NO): NO